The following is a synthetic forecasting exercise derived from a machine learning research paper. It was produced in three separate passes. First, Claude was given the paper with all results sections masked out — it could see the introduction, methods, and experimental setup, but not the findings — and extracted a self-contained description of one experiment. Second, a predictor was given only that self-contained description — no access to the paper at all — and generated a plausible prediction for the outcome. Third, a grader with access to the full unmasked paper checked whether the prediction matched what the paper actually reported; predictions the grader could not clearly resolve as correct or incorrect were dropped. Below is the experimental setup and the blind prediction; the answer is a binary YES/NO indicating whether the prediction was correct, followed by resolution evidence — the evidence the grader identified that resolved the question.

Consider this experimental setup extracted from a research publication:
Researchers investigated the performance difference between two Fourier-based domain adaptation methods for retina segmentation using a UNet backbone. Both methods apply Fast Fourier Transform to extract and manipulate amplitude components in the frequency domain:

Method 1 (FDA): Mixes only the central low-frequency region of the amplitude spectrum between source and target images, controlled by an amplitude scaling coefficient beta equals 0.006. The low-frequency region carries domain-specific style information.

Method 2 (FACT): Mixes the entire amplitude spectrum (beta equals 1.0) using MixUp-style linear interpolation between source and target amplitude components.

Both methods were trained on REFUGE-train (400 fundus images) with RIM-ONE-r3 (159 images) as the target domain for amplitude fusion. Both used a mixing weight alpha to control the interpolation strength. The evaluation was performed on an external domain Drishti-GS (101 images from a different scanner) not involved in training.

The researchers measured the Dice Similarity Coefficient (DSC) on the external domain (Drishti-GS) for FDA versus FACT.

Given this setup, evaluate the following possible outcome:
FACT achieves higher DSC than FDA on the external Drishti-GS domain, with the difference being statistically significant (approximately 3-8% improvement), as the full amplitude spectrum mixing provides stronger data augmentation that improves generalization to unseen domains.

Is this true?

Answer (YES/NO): NO